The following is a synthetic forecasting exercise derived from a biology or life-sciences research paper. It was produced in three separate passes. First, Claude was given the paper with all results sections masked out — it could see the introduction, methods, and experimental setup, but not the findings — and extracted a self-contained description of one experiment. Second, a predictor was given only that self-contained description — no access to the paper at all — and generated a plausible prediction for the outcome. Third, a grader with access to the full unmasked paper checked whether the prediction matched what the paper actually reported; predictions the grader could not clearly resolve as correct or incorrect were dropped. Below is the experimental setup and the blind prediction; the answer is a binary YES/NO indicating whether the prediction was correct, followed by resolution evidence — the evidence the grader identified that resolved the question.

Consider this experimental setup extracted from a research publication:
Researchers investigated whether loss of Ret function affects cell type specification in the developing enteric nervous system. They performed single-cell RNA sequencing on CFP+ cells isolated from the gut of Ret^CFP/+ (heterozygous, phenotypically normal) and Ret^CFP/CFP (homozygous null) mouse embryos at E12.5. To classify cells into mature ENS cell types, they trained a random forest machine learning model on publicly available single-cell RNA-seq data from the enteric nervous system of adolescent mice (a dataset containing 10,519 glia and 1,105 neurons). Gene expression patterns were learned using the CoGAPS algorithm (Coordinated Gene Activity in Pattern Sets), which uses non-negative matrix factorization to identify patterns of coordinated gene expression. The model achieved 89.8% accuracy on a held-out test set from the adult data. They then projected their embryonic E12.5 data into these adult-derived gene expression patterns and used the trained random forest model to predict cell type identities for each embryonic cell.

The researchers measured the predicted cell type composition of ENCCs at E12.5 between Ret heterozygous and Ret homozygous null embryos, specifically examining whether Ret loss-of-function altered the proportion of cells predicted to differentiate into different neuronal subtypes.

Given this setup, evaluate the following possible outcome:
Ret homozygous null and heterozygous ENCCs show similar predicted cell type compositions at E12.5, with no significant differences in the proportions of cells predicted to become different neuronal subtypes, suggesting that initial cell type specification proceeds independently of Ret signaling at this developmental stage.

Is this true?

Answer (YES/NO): NO